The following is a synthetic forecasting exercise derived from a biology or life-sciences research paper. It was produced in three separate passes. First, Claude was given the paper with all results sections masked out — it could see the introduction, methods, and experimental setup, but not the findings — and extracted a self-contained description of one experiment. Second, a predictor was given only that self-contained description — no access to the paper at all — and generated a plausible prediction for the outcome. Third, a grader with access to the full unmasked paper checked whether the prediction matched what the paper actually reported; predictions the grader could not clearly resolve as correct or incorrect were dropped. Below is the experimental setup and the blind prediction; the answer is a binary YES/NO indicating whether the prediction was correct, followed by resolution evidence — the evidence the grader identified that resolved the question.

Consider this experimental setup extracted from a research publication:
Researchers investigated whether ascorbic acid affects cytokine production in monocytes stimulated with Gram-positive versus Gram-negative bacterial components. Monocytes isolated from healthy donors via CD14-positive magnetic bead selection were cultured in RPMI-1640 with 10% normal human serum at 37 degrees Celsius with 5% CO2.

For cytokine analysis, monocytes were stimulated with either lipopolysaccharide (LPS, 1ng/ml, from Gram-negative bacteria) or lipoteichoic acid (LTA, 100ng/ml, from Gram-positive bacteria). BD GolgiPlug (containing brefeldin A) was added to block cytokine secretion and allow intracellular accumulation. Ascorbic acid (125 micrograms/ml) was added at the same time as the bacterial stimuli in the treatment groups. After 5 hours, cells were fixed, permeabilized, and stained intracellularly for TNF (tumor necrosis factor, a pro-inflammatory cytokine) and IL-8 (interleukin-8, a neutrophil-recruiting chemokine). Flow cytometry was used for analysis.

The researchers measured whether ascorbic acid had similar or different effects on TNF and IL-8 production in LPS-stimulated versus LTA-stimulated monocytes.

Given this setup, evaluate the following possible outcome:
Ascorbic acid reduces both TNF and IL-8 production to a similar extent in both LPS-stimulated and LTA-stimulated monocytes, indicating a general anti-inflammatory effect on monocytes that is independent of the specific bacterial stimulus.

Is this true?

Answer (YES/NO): YES